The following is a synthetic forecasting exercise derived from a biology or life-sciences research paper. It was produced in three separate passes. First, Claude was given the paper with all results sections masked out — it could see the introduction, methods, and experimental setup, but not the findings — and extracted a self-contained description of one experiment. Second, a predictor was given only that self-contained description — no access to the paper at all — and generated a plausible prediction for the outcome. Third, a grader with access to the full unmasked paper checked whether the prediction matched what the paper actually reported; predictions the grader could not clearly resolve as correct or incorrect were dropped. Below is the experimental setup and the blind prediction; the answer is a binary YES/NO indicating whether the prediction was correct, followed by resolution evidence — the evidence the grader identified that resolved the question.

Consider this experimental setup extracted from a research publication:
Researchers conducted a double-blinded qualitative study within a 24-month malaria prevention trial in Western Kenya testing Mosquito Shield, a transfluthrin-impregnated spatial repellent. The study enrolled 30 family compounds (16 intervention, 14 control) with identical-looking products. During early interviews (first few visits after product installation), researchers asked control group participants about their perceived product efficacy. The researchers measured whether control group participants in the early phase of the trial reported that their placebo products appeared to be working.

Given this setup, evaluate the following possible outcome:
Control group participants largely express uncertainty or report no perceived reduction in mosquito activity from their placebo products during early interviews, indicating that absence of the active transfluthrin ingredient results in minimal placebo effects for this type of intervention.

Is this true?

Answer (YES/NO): NO